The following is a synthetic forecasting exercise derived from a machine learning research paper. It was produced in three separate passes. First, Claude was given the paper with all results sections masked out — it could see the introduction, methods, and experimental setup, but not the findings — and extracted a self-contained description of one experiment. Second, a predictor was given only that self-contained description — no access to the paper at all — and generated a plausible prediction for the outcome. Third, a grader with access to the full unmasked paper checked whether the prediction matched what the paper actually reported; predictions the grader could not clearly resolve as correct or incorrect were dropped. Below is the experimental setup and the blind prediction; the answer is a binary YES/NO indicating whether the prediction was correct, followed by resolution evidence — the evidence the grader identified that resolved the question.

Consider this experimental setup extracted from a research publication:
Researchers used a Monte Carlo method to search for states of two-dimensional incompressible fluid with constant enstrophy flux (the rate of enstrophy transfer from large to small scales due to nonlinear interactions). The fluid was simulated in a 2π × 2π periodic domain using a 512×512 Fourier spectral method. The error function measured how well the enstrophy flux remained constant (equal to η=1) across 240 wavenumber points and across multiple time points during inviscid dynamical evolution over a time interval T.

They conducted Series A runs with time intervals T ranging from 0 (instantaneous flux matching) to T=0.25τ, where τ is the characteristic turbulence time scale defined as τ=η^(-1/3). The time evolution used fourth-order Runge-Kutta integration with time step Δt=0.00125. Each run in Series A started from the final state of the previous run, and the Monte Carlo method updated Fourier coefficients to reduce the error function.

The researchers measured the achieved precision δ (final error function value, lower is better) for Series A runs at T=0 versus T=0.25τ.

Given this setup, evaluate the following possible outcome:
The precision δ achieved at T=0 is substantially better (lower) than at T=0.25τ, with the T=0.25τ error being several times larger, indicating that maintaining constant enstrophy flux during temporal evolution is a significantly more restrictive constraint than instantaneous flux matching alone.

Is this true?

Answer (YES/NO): YES